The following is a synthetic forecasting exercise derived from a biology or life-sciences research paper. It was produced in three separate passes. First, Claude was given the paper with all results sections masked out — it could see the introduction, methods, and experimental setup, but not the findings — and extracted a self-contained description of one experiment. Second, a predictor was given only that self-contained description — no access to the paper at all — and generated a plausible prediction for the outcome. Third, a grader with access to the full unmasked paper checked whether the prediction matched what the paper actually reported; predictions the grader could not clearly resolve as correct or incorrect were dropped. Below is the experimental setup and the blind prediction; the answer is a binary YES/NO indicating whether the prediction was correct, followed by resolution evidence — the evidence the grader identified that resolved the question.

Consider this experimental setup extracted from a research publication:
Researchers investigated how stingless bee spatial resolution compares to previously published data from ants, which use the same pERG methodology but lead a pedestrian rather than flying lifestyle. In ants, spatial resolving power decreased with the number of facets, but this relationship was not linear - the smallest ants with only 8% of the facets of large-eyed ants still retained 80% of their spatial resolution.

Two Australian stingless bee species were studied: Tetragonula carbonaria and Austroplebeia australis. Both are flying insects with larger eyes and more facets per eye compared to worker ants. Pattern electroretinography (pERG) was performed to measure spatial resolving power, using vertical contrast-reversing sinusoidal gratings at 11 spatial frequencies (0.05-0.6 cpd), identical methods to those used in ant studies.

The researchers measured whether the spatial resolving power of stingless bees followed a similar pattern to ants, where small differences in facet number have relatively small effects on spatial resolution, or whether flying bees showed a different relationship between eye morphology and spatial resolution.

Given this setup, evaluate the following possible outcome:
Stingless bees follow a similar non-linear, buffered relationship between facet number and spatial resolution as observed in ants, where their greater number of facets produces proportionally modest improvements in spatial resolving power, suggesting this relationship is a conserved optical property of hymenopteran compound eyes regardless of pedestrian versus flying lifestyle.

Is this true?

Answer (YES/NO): YES